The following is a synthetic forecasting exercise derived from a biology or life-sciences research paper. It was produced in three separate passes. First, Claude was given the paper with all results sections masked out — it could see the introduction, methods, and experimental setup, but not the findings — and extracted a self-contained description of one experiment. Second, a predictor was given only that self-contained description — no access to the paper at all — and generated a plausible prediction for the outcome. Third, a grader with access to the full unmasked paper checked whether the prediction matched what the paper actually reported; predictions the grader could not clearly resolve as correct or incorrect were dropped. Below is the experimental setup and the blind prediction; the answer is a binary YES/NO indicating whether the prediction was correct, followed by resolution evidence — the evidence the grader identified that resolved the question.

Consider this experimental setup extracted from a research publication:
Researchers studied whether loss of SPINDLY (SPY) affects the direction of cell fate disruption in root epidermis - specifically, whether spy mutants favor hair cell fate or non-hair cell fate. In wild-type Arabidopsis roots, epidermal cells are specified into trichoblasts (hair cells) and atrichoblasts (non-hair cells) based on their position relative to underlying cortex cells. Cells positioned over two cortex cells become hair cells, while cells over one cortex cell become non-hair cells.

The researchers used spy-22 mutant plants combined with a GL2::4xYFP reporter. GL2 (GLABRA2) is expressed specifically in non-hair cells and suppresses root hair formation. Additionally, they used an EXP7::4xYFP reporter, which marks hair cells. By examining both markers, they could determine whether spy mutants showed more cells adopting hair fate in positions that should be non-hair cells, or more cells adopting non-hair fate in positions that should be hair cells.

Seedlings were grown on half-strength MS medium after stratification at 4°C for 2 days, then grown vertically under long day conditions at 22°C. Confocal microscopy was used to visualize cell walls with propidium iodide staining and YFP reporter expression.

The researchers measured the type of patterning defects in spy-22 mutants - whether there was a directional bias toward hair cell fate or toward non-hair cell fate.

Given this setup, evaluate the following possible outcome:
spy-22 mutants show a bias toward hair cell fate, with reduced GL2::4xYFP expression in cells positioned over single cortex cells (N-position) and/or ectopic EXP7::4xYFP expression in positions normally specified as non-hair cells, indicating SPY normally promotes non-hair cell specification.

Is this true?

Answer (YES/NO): YES